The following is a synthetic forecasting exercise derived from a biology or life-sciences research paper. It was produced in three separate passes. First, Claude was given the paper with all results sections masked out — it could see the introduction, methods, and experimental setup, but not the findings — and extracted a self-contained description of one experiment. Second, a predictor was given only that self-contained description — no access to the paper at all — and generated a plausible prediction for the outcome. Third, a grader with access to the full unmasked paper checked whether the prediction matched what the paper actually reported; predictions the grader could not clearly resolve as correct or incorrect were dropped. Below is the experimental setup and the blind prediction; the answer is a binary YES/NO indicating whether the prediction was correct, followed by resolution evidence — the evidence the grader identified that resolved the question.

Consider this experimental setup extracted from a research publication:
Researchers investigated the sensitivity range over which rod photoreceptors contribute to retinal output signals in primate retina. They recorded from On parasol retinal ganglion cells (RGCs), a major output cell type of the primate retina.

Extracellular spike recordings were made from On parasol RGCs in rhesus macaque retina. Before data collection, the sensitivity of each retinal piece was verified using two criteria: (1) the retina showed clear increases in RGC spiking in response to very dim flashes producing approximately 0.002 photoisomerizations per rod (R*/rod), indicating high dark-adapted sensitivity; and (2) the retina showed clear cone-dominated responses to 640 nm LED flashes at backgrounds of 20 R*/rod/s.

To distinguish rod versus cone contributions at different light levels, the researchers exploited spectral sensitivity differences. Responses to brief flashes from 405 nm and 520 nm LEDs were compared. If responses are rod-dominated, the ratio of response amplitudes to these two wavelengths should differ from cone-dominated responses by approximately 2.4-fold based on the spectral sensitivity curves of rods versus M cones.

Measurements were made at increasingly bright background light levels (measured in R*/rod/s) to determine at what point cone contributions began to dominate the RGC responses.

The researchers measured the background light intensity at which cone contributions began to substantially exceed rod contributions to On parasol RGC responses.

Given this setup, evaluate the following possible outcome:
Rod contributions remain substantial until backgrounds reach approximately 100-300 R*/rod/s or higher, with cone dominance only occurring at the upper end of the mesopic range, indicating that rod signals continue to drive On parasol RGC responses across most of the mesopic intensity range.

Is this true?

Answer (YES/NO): YES